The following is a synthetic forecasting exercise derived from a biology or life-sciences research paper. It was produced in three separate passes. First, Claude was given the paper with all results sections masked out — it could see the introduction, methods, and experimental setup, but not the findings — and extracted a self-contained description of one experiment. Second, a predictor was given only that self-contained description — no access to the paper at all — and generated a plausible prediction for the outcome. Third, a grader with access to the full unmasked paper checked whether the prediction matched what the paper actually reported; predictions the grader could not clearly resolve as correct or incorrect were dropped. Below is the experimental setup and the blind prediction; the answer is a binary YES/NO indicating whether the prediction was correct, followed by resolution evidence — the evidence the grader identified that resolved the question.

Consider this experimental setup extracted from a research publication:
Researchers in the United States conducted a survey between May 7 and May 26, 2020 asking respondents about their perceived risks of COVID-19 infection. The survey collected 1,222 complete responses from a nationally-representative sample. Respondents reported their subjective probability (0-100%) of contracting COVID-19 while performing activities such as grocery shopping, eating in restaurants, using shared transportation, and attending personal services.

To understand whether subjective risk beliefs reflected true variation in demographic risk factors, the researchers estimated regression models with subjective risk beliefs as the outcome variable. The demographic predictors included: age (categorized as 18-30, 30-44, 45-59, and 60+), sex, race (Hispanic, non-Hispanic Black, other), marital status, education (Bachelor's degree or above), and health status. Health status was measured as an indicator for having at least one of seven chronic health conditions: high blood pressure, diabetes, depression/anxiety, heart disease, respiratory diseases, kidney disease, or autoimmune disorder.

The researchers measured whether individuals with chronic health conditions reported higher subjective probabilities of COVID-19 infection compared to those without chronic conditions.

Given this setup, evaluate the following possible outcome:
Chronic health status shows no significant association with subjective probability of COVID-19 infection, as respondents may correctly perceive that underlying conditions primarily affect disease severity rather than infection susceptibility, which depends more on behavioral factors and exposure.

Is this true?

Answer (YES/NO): NO